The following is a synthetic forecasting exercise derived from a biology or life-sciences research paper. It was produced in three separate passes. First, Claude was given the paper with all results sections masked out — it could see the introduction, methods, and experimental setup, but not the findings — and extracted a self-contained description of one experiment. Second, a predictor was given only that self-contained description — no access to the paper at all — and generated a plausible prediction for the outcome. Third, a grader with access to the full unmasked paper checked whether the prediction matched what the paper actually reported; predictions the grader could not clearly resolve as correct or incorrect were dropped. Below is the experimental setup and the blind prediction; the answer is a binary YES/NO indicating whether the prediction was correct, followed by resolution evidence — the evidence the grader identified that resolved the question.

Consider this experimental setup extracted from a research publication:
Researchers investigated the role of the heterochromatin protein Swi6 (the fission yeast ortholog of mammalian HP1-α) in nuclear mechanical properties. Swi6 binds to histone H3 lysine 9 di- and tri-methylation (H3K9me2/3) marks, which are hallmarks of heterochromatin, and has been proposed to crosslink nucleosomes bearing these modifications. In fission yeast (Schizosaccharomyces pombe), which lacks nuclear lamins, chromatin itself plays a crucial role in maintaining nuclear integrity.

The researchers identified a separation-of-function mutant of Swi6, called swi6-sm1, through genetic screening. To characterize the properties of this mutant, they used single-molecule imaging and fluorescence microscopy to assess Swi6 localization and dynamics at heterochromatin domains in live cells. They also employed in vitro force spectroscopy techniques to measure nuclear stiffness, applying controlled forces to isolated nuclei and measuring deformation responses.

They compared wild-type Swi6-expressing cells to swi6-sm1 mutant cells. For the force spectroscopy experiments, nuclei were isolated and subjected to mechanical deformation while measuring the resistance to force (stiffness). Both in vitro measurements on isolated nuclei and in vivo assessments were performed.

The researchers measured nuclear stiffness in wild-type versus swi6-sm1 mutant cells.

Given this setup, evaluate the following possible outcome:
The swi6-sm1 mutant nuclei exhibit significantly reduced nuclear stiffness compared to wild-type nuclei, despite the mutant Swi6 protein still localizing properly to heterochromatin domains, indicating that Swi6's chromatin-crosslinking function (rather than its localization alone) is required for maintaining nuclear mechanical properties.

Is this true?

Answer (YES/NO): NO